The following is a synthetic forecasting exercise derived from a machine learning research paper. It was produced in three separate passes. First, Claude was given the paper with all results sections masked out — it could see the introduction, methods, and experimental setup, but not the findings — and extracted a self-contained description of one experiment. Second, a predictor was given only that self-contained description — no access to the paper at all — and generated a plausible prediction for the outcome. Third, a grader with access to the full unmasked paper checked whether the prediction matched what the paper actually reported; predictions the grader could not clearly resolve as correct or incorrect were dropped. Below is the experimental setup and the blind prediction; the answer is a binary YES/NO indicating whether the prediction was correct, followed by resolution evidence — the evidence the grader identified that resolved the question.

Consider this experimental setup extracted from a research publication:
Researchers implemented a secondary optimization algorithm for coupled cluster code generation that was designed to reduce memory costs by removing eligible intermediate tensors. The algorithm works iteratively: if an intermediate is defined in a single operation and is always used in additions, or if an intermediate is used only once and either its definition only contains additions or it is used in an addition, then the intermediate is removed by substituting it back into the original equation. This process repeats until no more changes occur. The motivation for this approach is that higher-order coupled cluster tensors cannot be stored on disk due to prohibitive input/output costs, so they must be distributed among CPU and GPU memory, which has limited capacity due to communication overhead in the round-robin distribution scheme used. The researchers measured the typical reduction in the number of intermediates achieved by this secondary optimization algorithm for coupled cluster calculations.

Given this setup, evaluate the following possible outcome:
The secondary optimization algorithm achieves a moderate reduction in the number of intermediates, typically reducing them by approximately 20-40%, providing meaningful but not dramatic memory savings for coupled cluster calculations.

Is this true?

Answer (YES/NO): NO